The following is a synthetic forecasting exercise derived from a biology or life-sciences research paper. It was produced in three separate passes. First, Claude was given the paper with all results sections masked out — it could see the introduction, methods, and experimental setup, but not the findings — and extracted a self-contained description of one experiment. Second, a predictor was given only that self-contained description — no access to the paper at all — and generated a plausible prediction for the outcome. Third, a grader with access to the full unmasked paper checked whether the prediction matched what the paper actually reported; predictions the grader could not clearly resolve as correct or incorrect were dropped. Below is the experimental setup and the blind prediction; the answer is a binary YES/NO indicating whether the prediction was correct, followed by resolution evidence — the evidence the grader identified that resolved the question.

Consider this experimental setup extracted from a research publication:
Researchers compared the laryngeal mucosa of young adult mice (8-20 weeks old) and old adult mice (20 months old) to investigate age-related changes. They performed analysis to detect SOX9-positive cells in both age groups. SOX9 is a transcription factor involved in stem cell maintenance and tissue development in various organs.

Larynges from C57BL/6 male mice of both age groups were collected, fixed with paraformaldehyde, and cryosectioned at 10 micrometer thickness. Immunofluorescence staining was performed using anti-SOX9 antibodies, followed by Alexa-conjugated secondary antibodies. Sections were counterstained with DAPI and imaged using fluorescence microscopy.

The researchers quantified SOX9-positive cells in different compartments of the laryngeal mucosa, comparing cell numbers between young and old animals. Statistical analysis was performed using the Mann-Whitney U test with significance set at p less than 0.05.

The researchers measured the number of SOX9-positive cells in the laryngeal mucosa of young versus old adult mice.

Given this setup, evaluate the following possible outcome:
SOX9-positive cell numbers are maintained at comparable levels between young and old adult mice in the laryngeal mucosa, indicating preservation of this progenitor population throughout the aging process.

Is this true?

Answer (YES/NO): NO